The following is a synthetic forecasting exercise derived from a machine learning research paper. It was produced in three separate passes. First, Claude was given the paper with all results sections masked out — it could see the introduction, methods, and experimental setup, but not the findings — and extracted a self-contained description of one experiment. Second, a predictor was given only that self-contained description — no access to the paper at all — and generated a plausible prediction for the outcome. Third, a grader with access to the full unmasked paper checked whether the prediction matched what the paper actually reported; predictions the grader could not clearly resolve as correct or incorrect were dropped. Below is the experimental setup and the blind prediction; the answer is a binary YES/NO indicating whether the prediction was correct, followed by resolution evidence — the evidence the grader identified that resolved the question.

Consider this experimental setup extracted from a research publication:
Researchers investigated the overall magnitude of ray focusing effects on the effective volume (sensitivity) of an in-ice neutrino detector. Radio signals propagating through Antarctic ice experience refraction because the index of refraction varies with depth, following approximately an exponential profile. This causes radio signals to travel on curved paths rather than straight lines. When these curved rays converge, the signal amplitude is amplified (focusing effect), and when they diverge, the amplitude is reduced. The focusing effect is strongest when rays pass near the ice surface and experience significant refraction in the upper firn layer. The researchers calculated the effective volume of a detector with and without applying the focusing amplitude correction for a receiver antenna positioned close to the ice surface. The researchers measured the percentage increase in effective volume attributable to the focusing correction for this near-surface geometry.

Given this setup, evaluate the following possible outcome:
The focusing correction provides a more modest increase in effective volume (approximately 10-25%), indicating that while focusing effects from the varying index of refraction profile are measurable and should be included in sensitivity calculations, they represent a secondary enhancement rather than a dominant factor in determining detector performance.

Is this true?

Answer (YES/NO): YES